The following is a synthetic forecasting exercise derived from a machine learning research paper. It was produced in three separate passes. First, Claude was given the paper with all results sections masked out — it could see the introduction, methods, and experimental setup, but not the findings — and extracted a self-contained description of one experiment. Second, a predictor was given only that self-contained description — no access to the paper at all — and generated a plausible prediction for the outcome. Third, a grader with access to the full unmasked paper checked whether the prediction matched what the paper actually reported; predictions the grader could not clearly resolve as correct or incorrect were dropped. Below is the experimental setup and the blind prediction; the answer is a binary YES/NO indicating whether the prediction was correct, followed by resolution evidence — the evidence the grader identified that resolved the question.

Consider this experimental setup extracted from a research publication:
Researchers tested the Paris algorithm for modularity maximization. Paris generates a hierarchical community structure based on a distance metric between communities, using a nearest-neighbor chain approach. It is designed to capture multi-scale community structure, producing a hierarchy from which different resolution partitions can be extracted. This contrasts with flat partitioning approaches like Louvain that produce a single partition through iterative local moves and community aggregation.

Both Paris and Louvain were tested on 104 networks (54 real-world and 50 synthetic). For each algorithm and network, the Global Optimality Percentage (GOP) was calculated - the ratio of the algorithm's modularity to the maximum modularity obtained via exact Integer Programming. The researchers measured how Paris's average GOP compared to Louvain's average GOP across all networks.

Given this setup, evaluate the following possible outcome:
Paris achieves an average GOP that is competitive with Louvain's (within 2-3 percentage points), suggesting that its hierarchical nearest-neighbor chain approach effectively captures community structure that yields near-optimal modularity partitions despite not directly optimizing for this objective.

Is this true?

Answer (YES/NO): NO